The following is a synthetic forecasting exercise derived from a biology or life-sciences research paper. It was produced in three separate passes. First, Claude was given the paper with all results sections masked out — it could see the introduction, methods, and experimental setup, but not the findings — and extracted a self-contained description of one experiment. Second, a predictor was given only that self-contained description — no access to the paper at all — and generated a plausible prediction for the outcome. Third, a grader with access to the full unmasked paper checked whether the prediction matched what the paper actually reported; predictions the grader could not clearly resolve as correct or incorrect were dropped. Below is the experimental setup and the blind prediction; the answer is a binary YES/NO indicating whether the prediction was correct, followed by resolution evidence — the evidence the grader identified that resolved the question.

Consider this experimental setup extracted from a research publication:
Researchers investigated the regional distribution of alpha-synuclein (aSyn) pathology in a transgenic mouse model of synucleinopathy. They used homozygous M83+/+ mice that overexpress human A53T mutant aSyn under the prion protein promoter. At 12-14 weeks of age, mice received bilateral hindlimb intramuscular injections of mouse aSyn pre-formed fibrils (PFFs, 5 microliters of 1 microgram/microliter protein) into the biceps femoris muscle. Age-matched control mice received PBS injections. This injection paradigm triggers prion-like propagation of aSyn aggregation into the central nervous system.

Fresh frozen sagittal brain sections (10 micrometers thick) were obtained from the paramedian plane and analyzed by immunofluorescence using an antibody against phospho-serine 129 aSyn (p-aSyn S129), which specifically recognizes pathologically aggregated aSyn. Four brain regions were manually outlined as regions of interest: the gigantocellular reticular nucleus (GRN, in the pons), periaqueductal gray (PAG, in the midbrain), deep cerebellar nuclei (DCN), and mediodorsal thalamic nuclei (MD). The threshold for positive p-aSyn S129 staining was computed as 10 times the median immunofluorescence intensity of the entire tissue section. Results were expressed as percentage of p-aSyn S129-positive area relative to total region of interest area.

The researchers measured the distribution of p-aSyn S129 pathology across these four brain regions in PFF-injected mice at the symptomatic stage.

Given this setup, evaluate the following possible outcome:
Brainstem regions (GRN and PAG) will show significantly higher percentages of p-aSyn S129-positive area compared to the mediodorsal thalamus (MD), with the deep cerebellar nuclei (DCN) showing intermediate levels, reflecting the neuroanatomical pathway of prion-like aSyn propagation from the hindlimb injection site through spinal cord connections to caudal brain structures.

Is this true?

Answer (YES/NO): NO